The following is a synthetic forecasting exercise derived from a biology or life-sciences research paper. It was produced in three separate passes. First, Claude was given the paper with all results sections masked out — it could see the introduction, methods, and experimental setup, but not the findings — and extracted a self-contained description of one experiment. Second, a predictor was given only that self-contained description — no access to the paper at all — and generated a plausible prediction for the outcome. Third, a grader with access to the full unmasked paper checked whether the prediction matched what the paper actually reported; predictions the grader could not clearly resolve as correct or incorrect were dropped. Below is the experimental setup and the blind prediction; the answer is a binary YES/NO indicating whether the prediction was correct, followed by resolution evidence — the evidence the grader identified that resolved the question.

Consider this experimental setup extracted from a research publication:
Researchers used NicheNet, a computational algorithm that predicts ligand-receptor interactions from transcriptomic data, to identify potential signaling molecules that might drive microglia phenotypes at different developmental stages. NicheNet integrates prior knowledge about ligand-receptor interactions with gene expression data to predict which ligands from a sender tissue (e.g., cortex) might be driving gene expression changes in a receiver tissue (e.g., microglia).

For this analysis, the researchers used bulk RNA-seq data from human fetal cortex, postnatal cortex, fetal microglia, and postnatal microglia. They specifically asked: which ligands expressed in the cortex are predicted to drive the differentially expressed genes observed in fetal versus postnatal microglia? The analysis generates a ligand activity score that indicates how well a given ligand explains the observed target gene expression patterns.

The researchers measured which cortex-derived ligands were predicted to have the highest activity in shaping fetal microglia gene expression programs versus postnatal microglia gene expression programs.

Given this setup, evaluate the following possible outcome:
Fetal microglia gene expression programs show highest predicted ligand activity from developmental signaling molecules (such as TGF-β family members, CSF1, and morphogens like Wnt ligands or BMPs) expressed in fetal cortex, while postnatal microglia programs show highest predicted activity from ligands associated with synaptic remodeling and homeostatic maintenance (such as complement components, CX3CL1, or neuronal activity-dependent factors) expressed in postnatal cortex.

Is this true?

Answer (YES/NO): NO